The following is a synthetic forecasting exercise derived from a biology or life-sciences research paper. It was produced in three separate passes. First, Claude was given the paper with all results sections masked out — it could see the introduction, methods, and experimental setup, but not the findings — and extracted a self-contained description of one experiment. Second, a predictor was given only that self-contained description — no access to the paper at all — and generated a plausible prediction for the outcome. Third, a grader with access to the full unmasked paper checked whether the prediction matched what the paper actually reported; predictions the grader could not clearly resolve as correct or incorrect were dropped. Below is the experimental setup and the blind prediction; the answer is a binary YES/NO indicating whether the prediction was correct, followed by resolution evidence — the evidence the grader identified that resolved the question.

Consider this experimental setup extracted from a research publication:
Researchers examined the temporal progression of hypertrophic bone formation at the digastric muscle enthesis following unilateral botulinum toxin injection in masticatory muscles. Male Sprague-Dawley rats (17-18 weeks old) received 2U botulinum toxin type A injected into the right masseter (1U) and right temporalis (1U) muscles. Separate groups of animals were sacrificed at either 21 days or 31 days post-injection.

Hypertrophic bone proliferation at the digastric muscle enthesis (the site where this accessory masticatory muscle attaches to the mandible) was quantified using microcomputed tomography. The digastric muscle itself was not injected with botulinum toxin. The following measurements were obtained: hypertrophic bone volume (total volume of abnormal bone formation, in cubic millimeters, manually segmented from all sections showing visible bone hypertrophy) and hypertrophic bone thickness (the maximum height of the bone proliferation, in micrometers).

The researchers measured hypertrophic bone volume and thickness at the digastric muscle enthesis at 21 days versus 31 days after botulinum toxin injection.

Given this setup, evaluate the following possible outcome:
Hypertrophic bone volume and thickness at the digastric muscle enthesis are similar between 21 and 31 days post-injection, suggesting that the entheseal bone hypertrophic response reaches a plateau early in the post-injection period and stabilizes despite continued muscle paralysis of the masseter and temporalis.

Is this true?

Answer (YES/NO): YES